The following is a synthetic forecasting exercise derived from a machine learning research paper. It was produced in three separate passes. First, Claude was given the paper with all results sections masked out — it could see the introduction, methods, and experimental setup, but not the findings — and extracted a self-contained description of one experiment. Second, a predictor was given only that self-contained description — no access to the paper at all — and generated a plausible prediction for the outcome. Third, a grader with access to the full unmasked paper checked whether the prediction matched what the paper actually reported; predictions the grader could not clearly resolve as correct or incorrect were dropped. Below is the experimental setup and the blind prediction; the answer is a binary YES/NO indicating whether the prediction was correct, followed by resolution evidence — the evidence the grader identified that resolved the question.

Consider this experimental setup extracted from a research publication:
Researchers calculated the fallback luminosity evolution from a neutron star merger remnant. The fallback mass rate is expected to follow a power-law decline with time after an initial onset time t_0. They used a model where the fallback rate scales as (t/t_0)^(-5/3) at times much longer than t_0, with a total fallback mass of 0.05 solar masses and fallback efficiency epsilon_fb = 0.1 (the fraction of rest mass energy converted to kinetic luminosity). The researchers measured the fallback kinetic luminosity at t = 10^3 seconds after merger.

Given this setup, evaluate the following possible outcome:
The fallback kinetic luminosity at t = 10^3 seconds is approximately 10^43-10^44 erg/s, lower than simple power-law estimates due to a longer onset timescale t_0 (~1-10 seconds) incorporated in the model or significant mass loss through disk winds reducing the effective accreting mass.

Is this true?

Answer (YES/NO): NO